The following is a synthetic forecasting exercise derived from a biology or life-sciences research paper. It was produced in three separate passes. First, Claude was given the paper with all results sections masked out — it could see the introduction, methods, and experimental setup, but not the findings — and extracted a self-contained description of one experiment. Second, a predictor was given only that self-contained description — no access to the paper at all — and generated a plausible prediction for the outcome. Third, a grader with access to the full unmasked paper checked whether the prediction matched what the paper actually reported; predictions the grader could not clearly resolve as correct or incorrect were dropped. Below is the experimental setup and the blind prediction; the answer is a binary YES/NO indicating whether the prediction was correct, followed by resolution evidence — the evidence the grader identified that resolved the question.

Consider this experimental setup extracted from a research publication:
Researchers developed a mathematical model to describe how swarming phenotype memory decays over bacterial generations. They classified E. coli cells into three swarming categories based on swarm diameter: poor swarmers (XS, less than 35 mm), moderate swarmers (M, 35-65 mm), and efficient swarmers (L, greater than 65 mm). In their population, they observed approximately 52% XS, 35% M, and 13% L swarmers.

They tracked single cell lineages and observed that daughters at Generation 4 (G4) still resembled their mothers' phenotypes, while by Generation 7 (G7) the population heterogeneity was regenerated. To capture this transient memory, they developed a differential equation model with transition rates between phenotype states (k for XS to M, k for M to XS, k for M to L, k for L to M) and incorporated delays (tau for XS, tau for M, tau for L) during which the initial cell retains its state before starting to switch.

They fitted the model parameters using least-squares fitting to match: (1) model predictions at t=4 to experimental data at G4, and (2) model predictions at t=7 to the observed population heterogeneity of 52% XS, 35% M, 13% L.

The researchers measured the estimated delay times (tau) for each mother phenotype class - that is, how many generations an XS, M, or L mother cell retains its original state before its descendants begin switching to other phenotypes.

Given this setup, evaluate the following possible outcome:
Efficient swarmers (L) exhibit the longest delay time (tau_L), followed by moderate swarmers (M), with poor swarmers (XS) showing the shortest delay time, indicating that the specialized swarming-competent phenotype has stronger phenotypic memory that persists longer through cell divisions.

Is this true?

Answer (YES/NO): NO